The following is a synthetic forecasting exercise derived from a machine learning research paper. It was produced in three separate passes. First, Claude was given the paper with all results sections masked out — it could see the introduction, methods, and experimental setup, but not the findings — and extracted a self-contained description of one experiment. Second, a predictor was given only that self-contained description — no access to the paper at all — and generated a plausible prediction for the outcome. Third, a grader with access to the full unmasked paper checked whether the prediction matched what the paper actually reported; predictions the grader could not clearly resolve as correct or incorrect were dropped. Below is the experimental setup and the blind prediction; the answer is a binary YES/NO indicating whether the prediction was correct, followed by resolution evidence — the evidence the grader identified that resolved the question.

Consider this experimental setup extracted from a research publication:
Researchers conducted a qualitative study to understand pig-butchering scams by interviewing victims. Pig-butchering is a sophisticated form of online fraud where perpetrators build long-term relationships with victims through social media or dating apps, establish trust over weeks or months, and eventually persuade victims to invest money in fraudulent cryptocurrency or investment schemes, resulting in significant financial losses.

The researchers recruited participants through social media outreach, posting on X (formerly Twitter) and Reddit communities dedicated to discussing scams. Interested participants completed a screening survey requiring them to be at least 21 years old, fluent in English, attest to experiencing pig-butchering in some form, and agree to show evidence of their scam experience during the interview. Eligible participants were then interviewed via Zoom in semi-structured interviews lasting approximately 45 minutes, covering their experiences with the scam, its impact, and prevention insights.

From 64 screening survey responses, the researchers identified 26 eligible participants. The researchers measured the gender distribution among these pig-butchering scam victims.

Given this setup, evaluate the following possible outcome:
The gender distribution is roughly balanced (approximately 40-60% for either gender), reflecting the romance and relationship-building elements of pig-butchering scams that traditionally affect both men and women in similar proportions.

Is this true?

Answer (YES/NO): NO